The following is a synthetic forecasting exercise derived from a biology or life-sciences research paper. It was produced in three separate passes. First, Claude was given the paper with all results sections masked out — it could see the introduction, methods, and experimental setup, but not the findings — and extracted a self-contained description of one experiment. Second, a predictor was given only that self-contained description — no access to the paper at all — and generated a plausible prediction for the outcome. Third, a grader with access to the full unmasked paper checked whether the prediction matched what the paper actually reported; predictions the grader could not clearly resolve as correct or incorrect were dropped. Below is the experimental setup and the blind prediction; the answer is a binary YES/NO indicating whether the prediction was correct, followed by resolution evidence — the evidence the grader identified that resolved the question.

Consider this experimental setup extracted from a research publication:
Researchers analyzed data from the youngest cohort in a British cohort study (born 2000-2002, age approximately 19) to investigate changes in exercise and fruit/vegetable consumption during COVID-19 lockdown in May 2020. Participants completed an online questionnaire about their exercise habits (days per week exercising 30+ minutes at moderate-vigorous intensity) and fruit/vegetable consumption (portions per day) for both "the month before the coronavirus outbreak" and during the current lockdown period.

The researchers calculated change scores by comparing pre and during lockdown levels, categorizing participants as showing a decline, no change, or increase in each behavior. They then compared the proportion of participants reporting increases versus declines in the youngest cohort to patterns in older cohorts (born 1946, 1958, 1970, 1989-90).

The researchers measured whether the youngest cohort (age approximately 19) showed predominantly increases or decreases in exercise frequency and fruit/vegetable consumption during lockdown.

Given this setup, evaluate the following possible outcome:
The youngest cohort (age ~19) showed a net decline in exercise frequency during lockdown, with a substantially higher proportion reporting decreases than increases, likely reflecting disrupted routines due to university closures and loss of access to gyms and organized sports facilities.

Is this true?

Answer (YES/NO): NO